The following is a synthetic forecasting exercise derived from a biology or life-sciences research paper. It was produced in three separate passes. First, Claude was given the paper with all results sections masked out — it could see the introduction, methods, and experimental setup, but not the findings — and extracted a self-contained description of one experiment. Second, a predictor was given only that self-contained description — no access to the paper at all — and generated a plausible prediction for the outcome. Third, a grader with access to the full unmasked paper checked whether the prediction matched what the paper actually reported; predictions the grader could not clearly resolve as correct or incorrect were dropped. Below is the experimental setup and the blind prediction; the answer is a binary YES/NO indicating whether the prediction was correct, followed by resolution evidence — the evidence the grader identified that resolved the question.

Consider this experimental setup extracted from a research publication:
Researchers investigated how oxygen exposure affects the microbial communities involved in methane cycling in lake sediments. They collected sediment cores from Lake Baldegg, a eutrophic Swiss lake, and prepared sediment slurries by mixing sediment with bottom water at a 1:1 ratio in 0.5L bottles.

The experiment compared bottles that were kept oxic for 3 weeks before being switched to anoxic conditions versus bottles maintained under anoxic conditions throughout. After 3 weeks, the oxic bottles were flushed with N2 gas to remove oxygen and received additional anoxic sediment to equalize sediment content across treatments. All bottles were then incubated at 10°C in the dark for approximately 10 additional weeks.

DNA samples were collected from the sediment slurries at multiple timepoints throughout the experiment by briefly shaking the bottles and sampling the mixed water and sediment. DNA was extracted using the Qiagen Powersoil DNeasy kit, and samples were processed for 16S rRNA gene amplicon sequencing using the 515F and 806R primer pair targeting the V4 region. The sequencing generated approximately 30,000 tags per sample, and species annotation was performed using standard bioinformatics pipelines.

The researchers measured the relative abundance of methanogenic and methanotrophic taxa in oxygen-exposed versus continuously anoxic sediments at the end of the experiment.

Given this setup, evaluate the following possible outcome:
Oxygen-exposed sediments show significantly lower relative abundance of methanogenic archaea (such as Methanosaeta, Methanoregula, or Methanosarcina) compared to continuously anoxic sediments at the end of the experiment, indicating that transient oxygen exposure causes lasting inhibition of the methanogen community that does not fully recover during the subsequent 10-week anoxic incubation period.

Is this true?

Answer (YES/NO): NO